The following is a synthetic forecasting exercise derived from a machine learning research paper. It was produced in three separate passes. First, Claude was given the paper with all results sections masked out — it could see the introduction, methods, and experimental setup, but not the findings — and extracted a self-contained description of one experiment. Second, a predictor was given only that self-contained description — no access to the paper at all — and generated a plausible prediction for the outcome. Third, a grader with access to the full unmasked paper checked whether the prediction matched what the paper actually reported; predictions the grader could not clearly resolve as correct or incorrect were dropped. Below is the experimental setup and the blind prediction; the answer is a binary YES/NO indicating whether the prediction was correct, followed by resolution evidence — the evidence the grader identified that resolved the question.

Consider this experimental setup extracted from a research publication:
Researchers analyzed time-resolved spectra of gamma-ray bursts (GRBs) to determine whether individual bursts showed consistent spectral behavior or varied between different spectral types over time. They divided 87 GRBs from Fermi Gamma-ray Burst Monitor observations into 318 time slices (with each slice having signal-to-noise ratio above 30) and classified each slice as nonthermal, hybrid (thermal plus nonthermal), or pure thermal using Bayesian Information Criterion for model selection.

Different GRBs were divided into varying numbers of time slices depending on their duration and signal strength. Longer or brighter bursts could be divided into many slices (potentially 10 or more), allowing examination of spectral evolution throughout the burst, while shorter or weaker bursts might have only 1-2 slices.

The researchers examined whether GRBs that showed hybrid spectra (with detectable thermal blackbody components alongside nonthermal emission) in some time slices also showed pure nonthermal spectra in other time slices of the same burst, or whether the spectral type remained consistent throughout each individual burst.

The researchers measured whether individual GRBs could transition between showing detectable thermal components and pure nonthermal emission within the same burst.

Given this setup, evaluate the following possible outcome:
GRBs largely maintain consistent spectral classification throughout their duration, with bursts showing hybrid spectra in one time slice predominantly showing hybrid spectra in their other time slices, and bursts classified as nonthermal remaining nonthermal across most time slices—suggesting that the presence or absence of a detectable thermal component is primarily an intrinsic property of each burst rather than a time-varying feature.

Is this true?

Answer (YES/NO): YES